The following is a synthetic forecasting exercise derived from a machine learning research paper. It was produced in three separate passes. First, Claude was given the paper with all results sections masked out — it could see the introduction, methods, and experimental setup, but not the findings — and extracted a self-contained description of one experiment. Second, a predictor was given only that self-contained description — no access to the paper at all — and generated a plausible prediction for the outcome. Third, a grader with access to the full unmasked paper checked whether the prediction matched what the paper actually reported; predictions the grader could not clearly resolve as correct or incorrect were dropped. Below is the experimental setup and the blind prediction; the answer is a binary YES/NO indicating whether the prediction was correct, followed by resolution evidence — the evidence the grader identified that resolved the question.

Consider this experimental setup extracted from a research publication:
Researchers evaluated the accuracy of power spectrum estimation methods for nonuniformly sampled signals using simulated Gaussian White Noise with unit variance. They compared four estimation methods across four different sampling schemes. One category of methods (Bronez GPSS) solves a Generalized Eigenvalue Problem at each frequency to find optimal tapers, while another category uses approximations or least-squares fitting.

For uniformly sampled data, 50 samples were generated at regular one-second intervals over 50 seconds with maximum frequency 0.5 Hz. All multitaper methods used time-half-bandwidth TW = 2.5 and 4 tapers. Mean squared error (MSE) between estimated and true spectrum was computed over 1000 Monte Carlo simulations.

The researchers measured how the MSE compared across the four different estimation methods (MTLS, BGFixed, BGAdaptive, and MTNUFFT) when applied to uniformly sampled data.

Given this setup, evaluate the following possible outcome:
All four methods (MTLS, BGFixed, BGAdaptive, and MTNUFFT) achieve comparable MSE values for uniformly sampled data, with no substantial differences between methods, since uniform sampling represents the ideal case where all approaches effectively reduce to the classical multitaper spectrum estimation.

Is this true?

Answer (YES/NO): YES